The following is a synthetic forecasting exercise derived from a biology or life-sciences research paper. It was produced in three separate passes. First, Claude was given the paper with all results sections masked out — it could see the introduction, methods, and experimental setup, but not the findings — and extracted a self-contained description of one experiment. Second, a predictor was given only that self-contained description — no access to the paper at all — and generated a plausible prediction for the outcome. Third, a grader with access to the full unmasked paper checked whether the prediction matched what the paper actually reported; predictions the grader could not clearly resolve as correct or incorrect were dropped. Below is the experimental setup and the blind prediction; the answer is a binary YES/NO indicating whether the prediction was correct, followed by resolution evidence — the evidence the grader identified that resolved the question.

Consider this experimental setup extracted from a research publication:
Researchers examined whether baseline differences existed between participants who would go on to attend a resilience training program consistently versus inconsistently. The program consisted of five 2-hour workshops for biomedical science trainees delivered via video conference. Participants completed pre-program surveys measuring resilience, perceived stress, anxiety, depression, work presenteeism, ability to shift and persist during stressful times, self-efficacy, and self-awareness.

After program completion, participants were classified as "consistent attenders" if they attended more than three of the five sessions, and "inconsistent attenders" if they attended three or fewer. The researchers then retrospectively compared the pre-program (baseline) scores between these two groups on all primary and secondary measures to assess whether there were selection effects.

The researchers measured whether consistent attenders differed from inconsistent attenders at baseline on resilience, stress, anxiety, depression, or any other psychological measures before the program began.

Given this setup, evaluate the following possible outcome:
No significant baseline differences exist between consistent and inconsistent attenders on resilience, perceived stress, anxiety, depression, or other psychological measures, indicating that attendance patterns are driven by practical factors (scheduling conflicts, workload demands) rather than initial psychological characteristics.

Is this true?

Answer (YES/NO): YES